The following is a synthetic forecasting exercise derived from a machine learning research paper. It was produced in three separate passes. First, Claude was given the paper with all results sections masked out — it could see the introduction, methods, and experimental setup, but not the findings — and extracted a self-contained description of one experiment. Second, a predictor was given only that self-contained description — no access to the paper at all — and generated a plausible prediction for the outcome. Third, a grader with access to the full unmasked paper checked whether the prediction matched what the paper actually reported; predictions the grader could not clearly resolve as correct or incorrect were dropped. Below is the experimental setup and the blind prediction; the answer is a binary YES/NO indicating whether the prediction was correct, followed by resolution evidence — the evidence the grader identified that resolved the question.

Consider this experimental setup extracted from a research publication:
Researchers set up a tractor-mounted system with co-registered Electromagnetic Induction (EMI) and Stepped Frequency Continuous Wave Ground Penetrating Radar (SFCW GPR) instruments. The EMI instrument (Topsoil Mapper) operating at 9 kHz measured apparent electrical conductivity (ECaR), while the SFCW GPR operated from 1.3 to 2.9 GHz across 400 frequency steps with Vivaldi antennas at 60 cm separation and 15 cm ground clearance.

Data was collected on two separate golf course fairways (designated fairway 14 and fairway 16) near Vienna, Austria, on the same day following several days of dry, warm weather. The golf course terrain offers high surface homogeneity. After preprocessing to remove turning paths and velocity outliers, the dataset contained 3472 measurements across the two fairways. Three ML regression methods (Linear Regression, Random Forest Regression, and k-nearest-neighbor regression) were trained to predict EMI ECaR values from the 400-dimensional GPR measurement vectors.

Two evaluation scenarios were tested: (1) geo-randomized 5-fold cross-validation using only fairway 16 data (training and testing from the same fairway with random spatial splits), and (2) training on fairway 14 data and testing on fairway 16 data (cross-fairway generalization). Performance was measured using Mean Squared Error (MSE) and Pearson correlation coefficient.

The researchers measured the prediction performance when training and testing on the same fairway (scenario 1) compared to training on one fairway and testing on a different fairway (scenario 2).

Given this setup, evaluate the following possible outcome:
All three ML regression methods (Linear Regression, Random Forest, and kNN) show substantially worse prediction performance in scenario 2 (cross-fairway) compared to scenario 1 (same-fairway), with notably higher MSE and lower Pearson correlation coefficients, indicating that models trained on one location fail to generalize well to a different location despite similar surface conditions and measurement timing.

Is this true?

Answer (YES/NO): YES